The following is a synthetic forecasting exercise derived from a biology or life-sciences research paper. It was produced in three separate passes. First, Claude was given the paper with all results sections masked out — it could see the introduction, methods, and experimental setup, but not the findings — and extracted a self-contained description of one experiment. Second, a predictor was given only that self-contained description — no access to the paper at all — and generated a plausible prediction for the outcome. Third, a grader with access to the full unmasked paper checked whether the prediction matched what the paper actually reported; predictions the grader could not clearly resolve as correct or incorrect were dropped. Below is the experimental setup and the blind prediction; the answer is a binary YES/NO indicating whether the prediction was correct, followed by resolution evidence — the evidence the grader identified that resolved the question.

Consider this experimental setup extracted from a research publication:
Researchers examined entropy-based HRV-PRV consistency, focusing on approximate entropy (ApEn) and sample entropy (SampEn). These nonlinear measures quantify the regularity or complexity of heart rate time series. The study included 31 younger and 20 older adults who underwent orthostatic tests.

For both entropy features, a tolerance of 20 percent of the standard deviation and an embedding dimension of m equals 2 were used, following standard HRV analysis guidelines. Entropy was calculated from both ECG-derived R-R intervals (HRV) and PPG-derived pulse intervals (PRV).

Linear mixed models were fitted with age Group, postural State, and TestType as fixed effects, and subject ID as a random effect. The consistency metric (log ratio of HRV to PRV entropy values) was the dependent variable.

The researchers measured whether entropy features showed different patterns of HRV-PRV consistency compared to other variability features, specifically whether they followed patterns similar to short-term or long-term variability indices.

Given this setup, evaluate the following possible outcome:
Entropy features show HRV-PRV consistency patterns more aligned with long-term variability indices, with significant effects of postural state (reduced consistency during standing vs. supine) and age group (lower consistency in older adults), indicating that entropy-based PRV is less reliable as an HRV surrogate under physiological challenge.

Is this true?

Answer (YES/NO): NO